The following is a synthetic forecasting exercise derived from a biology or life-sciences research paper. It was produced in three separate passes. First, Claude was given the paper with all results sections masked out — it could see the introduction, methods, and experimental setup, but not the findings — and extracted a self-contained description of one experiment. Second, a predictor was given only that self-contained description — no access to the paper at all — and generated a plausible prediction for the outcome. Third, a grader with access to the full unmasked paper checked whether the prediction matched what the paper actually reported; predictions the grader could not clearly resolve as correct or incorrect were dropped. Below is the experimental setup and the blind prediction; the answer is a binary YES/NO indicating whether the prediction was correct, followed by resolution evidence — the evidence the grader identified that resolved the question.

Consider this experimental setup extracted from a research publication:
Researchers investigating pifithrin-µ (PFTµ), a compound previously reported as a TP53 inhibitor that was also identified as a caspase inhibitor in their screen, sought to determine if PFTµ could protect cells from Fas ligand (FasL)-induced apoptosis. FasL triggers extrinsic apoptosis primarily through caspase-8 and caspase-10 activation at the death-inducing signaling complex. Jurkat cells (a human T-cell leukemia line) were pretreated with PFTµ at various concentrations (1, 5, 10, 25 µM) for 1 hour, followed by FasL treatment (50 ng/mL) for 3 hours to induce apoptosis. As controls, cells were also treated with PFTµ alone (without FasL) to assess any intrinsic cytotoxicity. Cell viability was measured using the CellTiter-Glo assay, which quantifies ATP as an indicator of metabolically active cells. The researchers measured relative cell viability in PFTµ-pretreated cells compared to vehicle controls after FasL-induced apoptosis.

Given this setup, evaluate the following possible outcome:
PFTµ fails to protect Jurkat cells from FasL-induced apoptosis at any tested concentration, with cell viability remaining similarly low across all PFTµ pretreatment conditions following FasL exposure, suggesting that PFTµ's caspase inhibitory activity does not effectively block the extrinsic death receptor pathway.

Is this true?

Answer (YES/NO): NO